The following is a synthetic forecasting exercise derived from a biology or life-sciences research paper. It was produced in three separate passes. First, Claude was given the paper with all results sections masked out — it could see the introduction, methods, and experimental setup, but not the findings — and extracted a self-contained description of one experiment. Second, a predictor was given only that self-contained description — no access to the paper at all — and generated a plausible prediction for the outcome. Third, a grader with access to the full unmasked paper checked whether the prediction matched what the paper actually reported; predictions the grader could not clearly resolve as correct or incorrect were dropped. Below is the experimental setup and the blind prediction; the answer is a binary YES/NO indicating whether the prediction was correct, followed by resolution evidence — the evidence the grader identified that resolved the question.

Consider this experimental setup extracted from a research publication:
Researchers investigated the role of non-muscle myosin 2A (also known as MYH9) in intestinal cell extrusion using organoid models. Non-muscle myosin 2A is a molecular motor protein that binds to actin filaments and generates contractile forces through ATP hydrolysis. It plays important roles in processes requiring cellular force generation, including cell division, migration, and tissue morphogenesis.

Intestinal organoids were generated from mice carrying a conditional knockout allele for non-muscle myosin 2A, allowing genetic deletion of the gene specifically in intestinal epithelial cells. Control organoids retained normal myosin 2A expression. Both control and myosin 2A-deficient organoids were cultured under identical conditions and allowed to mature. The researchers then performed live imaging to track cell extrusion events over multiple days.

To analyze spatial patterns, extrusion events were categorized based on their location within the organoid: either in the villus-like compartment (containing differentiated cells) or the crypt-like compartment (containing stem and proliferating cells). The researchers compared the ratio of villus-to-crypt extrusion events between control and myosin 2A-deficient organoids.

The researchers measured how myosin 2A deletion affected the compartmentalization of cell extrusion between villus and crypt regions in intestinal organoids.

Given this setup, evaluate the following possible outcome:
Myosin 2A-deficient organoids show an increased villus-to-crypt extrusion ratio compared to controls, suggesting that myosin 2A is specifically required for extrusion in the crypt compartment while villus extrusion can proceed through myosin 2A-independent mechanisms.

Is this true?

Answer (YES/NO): NO